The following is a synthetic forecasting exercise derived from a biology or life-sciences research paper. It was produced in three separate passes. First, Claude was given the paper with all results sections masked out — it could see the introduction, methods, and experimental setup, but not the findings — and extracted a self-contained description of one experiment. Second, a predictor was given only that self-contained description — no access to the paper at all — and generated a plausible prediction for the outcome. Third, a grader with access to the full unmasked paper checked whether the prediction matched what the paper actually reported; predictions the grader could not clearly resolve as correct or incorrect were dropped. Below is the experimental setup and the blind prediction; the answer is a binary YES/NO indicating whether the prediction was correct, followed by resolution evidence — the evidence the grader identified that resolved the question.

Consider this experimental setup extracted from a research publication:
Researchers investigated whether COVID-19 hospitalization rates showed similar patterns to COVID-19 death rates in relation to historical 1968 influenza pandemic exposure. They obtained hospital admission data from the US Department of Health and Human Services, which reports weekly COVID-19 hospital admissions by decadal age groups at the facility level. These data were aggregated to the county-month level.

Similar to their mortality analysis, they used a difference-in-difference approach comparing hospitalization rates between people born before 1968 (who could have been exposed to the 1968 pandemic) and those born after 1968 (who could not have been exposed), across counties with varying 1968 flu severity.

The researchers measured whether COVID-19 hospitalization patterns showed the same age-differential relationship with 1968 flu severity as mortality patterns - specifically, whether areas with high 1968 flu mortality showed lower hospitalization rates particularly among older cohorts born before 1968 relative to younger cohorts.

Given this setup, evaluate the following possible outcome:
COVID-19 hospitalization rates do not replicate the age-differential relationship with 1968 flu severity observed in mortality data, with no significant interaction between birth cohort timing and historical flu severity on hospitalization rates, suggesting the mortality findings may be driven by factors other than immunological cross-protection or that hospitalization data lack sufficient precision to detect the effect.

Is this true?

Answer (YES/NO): NO